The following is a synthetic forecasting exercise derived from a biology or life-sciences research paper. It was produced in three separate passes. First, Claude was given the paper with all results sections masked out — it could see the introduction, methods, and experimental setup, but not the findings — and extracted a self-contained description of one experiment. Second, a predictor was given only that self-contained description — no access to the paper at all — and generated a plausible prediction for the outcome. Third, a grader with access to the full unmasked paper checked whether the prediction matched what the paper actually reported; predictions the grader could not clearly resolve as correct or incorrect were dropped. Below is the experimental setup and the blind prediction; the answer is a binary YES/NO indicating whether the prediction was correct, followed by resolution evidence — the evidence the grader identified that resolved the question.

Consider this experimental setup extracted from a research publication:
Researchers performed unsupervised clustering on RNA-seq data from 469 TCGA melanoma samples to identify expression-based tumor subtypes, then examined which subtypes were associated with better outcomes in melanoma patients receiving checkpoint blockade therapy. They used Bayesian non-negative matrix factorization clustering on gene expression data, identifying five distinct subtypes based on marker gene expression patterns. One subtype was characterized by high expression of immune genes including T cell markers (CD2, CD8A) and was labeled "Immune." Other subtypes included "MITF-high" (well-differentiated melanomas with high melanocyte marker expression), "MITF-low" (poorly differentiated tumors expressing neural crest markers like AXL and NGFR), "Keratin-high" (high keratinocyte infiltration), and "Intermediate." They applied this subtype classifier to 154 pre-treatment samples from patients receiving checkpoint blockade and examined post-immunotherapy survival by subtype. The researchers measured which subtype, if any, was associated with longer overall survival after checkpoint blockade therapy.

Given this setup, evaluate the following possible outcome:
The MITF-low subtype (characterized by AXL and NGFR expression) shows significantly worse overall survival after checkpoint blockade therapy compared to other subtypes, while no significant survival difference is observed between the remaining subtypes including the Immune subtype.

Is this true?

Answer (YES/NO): NO